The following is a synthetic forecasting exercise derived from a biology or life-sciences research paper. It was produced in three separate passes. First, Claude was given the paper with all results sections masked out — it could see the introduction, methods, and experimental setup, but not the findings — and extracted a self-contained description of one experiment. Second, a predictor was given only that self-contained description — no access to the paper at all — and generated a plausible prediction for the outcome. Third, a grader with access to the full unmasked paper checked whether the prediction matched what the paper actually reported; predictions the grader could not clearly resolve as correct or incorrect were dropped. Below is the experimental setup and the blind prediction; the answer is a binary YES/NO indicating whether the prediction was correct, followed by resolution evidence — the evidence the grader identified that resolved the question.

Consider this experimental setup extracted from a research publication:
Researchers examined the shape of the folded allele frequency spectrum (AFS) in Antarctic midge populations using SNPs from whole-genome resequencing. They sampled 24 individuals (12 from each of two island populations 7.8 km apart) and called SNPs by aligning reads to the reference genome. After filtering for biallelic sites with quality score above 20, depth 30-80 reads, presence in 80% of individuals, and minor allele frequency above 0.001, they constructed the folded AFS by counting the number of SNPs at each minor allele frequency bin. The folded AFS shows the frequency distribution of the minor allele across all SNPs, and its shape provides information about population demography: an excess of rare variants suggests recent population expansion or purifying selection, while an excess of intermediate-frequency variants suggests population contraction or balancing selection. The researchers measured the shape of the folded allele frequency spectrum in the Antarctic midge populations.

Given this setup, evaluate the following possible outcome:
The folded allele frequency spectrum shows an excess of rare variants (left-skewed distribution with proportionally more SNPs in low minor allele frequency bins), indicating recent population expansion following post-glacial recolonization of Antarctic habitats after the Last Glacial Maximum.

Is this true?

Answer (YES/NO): NO